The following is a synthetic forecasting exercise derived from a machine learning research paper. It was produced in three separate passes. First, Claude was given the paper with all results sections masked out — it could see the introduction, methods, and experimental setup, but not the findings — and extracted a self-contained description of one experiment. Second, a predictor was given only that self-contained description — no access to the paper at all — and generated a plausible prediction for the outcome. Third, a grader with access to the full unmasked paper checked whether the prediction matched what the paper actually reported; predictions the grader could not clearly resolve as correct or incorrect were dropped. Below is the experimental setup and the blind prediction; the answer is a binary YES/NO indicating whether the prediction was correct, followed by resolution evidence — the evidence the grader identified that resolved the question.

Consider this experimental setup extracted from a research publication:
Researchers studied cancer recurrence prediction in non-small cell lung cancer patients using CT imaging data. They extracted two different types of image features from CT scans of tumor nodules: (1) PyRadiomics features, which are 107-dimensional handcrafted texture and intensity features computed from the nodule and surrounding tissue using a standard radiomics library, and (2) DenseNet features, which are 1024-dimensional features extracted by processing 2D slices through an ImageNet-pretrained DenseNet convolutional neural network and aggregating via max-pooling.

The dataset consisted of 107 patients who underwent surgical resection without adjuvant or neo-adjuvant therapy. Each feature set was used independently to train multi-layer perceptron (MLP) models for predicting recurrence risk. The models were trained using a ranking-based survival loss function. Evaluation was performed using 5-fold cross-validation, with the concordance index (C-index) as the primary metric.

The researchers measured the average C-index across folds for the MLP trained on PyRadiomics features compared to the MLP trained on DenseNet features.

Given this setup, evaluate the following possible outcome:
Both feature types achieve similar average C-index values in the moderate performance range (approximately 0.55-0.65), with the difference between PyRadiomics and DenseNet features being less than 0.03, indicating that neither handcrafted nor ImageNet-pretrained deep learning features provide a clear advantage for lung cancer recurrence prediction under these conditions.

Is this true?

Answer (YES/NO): NO